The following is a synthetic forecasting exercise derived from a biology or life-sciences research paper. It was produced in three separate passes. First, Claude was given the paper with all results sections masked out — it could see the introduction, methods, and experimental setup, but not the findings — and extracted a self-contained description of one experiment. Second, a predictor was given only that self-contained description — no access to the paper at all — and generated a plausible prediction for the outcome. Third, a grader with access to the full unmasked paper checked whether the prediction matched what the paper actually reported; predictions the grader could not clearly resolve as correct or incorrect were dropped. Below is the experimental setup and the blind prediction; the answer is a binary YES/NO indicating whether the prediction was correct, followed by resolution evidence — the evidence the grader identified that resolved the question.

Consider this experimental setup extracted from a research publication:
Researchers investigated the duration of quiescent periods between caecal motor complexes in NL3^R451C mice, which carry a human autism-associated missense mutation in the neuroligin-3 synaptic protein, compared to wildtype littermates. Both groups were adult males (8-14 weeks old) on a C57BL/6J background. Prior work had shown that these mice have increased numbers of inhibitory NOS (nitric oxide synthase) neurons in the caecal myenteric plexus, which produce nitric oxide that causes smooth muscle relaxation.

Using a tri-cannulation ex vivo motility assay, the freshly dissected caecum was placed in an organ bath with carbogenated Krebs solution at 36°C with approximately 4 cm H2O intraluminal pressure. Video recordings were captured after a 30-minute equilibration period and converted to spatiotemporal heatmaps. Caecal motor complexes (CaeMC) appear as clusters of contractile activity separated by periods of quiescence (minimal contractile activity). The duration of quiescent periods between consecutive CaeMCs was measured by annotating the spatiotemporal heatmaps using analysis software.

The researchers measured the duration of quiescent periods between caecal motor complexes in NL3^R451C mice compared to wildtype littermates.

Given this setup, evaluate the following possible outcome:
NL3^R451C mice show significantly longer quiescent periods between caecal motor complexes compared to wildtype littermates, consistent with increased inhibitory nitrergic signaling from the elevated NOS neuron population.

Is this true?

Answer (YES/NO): NO